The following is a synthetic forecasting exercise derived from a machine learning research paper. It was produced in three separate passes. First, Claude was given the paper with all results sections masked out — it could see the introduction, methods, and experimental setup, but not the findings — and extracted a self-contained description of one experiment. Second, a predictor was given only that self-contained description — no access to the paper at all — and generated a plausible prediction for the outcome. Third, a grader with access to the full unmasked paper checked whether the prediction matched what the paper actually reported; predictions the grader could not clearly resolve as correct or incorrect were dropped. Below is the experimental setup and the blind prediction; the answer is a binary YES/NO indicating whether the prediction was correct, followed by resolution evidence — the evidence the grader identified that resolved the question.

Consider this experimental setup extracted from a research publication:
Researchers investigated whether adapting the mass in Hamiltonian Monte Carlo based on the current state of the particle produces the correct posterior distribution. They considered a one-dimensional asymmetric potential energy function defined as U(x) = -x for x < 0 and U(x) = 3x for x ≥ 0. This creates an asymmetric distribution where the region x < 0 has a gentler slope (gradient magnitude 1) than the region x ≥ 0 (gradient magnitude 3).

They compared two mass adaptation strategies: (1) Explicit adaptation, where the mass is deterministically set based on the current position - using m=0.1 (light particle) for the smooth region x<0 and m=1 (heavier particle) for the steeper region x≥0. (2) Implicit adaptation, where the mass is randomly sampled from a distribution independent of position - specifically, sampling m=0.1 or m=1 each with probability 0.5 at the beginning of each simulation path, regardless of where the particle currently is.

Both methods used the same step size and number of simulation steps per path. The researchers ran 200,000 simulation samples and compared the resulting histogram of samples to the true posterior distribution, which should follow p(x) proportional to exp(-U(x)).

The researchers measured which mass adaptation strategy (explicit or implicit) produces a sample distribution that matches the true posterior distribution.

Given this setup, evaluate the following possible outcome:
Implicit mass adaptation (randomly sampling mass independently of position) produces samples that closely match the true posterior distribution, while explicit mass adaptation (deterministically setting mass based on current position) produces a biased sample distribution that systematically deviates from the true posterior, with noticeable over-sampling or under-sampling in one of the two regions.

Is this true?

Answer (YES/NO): YES